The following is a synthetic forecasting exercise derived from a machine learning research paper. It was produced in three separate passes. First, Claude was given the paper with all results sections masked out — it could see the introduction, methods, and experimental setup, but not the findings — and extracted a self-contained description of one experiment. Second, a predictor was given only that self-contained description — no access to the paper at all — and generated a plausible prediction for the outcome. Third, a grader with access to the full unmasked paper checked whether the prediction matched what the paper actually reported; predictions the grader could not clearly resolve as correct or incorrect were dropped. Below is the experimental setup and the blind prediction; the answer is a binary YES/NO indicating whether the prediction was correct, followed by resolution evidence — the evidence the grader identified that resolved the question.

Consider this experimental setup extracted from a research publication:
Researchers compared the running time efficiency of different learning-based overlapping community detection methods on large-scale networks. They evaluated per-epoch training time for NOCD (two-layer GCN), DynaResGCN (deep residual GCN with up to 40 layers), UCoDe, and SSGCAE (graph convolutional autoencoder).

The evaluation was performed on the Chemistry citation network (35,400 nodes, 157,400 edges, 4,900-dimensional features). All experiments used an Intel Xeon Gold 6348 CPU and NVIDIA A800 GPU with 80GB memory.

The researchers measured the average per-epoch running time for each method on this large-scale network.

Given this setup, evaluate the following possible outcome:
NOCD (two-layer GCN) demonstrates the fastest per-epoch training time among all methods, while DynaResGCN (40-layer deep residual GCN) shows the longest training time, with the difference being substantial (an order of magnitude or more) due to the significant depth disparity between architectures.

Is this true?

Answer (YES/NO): NO